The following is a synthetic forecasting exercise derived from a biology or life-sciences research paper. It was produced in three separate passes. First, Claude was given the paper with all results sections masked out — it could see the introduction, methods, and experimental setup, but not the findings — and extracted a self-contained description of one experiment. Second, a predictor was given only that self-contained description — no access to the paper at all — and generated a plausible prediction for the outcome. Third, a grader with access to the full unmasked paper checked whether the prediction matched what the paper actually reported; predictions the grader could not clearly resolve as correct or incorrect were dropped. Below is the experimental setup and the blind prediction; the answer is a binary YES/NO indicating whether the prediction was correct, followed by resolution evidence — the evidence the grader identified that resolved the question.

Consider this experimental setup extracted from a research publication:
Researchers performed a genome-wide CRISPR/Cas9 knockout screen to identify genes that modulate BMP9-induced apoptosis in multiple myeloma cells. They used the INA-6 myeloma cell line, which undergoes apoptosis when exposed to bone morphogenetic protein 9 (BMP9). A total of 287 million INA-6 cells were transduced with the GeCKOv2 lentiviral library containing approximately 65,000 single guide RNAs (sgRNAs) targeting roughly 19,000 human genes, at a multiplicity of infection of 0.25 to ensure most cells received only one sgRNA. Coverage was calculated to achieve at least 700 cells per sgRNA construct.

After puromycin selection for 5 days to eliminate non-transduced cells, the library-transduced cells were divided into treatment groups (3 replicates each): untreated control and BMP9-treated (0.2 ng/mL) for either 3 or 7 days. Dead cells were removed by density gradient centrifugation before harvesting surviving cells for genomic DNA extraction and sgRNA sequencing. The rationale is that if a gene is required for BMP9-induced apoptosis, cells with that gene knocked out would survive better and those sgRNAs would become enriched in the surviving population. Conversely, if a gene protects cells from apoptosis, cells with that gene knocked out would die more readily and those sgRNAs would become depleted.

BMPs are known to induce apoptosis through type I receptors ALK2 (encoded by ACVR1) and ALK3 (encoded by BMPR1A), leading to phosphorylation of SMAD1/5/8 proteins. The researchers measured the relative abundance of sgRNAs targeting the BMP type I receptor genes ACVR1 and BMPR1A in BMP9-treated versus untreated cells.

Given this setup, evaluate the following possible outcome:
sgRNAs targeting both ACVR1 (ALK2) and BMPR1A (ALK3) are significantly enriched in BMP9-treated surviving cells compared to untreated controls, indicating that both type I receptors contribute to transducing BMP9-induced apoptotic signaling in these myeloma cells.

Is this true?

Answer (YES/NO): NO